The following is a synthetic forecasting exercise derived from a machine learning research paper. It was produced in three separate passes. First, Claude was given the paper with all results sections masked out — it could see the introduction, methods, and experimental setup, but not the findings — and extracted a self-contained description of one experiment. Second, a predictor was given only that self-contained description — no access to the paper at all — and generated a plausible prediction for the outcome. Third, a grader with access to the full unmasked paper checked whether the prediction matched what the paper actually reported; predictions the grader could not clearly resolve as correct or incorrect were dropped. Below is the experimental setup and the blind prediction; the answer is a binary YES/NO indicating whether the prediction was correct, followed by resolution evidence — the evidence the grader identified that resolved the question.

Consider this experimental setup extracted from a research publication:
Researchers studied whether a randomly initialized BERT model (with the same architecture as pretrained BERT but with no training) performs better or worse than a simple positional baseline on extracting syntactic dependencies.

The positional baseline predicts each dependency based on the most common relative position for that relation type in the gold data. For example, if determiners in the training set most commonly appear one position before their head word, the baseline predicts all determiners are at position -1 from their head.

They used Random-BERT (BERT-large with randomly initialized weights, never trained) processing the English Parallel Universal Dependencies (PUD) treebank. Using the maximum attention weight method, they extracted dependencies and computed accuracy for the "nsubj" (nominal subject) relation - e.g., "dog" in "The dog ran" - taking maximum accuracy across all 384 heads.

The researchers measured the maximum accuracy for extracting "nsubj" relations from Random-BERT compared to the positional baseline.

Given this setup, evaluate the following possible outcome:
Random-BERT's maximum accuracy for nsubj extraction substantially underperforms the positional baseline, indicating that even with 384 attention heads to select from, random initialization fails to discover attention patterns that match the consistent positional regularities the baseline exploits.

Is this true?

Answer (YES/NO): YES